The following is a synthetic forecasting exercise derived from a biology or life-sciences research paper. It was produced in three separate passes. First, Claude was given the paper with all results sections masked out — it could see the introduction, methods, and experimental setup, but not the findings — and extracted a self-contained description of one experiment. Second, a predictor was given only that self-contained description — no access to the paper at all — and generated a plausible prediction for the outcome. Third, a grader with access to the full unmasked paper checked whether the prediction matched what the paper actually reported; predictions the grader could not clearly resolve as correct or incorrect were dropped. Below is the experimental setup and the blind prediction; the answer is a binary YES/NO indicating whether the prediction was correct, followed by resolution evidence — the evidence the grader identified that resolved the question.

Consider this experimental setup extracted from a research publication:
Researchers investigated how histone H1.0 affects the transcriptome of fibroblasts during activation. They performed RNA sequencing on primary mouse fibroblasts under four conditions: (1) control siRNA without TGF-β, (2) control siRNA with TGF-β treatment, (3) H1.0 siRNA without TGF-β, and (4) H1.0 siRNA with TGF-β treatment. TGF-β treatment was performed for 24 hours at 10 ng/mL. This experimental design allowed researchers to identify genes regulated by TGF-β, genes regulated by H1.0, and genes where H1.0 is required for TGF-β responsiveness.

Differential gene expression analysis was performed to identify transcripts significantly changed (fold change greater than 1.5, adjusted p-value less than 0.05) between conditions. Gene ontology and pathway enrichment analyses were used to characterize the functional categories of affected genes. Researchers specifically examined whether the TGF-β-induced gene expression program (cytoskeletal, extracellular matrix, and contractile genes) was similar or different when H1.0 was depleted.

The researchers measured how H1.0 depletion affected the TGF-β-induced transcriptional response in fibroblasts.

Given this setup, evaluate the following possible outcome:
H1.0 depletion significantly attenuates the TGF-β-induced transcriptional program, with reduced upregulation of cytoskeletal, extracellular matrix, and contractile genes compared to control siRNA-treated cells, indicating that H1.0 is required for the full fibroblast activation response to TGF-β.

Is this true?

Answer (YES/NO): YES